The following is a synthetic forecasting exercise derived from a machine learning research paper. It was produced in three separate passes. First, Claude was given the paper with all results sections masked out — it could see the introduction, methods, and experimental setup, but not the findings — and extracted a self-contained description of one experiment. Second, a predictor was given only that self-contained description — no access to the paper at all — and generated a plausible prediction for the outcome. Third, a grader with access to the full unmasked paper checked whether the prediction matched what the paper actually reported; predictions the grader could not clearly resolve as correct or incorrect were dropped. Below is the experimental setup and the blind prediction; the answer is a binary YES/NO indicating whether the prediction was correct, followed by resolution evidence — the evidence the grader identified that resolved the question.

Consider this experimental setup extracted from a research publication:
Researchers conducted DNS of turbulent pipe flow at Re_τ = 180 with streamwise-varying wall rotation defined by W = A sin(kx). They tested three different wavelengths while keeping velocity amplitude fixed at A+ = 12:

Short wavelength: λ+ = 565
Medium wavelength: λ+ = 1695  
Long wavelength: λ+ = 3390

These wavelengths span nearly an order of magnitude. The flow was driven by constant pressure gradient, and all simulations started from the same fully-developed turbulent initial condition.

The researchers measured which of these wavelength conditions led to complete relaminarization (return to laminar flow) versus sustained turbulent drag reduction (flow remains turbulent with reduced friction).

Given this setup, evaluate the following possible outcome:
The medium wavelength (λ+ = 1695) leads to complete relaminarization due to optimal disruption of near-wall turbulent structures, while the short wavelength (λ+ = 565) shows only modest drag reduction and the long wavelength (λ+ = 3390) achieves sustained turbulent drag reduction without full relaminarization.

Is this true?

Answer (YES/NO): NO